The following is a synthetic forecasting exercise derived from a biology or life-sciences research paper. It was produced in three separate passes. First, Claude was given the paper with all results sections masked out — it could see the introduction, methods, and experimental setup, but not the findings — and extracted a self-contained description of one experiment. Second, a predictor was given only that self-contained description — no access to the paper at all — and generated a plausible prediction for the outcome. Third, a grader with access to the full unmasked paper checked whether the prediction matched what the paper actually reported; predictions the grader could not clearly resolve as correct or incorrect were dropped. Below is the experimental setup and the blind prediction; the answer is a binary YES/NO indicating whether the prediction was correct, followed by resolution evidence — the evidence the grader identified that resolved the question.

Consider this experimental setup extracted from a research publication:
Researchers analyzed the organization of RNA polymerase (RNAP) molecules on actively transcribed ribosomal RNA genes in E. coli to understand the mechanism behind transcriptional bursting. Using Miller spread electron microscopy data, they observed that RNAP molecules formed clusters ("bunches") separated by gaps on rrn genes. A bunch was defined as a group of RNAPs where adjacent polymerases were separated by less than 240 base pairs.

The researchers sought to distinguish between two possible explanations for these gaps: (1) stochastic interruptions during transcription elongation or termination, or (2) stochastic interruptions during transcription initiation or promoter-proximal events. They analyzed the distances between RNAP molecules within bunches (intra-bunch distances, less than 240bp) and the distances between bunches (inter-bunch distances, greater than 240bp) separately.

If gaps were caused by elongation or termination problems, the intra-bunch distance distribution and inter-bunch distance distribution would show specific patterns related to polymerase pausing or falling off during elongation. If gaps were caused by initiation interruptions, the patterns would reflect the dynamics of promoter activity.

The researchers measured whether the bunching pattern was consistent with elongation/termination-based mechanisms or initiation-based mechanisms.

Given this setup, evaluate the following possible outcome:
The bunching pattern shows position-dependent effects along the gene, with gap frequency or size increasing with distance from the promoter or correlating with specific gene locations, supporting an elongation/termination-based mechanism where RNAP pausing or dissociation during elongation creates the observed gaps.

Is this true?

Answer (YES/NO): NO